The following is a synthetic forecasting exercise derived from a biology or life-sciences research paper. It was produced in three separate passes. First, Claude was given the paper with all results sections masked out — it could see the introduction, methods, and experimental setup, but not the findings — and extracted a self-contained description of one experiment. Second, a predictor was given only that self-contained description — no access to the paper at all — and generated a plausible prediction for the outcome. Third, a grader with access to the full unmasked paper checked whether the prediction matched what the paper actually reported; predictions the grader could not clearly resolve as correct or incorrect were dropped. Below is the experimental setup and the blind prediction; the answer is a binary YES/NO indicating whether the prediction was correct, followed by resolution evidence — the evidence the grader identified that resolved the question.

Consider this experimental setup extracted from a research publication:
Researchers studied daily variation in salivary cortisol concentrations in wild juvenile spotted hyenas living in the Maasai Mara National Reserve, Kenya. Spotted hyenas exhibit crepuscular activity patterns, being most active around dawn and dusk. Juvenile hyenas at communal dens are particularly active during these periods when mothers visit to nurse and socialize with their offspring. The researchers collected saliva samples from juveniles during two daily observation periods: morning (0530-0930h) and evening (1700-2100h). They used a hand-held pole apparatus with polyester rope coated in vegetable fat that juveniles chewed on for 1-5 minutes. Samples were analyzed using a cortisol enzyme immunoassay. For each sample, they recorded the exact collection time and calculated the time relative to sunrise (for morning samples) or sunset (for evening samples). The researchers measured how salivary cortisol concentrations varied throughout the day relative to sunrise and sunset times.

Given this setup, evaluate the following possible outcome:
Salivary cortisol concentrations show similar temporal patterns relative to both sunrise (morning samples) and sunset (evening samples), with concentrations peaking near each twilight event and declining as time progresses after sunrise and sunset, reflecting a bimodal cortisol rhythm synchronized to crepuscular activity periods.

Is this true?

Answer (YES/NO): YES